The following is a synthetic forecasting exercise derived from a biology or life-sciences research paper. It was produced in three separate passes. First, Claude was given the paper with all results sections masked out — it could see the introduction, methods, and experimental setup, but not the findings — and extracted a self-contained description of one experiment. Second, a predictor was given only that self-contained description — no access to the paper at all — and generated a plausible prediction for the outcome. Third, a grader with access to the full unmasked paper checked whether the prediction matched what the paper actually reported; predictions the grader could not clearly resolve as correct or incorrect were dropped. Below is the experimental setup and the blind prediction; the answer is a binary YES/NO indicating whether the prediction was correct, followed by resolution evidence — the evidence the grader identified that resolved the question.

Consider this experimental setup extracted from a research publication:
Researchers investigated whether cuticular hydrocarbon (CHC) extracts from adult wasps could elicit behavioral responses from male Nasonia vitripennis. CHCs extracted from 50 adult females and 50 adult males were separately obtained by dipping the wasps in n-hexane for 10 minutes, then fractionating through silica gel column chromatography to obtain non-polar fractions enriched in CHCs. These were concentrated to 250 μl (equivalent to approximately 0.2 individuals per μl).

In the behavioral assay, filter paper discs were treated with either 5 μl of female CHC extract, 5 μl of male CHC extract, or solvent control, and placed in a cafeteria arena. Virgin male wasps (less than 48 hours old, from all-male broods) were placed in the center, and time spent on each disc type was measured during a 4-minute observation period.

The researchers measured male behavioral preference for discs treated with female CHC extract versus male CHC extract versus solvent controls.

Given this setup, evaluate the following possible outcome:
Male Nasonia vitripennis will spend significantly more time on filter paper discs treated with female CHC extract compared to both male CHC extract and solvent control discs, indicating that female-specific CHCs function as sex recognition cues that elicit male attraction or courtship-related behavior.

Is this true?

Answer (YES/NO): YES